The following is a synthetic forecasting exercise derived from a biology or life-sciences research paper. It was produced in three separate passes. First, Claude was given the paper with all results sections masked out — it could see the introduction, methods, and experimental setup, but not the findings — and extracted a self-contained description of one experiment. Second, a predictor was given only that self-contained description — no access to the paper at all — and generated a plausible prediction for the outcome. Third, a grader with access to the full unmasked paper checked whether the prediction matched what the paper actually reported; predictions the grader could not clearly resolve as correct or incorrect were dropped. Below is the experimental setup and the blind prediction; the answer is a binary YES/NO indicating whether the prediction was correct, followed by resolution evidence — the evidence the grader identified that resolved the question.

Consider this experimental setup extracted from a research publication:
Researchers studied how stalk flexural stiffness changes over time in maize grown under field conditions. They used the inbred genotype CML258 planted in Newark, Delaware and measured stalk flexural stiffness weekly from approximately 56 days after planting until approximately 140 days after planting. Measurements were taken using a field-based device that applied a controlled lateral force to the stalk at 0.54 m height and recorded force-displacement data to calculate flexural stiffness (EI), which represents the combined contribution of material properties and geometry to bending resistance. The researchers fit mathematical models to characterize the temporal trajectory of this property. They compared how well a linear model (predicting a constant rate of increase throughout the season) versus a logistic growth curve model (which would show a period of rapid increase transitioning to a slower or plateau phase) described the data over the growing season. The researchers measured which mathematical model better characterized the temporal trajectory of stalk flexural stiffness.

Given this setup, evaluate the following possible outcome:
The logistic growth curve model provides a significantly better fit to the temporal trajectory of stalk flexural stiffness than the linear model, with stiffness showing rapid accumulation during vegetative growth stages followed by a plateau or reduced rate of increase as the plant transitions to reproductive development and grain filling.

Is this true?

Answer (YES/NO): NO